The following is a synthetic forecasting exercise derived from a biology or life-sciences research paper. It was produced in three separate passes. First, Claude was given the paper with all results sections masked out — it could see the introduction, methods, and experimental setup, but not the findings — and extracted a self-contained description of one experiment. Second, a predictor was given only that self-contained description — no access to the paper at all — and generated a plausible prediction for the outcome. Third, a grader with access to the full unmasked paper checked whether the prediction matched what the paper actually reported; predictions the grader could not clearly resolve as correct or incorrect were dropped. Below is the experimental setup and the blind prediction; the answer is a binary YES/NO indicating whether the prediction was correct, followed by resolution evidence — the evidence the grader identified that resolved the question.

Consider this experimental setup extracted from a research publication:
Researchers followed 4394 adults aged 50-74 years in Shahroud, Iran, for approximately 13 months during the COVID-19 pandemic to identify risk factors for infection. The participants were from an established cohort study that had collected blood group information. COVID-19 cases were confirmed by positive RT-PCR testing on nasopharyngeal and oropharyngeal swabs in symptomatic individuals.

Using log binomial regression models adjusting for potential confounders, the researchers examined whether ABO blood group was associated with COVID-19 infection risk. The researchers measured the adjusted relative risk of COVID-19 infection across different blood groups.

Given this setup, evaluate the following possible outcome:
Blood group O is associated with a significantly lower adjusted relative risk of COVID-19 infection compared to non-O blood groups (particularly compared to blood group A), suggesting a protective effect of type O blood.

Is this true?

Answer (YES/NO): NO